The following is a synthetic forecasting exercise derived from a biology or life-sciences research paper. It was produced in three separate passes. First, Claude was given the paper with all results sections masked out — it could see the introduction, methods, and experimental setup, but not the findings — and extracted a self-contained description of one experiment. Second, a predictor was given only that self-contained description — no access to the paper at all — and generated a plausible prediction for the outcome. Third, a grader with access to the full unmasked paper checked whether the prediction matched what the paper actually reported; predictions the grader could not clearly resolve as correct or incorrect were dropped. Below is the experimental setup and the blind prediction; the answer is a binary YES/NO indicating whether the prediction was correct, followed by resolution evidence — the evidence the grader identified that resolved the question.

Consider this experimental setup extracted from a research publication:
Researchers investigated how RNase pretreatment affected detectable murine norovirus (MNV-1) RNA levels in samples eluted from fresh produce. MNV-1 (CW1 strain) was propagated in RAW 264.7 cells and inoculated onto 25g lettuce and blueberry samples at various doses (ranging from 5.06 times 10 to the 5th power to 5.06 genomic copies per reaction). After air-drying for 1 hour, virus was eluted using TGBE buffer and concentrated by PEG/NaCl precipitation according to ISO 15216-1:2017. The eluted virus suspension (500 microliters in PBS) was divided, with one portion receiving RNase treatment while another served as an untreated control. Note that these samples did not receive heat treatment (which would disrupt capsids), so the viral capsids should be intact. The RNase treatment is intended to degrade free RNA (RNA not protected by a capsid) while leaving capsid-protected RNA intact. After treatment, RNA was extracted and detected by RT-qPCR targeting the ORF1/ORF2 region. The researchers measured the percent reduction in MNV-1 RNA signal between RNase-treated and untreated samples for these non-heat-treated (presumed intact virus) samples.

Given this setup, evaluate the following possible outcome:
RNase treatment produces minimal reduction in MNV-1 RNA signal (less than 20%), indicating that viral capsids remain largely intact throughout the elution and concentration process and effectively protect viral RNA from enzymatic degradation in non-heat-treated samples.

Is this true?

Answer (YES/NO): NO